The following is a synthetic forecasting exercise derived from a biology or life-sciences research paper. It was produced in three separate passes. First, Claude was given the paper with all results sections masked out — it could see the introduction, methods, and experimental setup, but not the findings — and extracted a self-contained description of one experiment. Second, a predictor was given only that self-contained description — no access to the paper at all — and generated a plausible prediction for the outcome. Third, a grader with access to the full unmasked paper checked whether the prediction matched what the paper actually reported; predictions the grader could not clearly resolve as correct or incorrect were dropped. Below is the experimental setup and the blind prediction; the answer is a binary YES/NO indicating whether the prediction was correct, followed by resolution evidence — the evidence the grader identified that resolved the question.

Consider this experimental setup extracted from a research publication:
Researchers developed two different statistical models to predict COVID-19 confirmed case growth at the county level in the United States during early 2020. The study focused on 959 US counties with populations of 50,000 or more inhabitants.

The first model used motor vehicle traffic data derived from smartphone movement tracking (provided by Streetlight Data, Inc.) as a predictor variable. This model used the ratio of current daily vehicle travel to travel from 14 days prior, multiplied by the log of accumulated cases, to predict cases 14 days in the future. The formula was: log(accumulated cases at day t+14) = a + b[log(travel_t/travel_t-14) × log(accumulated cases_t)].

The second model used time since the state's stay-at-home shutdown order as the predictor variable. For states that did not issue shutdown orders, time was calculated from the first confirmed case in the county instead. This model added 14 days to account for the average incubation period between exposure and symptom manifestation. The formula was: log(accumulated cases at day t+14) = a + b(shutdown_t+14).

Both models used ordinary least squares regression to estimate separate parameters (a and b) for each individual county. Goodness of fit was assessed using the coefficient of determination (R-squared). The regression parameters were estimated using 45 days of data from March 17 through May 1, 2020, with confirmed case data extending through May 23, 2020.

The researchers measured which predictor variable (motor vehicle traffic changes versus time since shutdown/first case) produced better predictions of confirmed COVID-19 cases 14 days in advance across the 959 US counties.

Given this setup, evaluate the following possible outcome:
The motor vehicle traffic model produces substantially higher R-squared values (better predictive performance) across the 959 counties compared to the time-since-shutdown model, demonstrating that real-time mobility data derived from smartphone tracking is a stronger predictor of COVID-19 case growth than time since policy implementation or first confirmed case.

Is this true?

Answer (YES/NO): NO